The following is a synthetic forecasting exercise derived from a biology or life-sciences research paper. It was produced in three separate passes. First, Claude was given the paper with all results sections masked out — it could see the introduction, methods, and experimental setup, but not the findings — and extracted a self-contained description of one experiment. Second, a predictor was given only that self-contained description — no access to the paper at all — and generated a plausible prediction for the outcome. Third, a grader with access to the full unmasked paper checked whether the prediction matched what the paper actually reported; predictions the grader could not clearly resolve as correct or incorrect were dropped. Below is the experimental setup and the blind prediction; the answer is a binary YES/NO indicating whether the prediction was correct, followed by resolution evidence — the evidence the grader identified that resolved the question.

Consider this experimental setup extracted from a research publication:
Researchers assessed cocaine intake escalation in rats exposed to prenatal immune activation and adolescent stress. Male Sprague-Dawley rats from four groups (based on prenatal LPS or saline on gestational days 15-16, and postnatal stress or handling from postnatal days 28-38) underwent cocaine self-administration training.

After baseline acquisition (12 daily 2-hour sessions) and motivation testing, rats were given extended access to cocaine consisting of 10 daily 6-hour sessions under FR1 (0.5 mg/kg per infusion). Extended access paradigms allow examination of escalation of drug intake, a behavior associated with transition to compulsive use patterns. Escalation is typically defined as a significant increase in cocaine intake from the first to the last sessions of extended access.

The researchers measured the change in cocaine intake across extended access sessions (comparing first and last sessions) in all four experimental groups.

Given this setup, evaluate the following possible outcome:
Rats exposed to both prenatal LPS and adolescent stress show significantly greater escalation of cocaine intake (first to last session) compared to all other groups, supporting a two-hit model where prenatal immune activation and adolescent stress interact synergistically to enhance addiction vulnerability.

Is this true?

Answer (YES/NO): NO